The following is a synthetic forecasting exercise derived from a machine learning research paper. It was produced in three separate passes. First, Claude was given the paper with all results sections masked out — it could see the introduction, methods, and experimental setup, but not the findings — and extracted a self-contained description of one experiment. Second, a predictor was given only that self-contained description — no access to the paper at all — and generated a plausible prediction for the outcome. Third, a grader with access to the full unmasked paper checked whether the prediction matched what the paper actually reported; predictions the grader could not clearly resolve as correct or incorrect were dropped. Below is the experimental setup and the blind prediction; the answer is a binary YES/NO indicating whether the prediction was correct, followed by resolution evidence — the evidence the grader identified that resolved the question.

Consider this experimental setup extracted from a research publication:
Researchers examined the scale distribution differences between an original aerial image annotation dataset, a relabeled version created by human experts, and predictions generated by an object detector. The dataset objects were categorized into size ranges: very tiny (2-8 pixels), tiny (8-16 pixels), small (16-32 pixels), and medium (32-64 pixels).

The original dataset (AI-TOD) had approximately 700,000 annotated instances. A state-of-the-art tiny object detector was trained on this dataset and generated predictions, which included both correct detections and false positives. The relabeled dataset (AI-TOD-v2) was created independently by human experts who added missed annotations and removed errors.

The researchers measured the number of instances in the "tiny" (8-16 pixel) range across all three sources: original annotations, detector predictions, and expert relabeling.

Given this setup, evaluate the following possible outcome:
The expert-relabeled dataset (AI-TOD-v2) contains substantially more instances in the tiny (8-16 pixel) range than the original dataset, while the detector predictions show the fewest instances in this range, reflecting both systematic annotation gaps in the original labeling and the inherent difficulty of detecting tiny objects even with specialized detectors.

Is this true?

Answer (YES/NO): NO